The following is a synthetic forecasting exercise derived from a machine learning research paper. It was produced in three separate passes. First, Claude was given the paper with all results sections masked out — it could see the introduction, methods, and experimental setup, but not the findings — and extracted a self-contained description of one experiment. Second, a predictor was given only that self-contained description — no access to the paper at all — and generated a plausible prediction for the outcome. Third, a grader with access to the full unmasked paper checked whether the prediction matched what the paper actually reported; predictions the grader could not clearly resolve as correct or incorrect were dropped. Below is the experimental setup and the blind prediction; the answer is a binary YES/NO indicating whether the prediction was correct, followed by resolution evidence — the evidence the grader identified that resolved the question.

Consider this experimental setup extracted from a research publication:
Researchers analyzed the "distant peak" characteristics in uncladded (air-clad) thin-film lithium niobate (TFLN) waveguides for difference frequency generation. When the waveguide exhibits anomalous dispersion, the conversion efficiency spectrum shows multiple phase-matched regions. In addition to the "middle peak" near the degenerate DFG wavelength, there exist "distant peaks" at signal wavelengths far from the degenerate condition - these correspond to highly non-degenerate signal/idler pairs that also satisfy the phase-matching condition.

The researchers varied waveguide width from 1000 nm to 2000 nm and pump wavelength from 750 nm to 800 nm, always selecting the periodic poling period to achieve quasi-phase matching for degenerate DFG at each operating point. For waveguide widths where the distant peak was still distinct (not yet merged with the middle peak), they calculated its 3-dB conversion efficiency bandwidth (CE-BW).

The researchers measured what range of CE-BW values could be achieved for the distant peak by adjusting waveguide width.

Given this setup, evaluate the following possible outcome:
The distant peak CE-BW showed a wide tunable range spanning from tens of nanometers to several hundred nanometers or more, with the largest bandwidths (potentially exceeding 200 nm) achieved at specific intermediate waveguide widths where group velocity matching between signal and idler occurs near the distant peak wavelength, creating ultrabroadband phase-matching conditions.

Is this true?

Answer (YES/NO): NO